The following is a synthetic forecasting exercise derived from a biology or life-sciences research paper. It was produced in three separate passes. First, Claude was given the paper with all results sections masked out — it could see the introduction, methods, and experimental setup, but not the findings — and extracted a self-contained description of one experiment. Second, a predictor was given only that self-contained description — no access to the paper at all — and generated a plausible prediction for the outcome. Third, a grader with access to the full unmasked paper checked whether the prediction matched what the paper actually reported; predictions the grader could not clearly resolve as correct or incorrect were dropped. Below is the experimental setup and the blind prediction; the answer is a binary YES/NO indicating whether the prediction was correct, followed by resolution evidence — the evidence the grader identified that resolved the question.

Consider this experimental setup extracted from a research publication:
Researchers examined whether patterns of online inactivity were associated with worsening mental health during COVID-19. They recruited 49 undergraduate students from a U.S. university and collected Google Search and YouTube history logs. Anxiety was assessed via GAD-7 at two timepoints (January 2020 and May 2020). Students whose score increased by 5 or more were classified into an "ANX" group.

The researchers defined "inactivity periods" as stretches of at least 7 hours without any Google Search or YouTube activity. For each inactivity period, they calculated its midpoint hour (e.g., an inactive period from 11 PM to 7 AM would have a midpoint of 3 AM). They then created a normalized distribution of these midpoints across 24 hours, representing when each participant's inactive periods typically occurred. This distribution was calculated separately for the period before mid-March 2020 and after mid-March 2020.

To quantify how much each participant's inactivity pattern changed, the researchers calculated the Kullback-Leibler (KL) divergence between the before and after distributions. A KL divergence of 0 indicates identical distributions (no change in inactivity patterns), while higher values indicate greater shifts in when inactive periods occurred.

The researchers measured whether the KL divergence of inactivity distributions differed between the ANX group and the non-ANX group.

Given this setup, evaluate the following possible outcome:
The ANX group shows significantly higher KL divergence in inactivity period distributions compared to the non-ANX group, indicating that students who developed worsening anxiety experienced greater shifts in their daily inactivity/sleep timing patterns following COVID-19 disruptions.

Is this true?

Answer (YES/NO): NO